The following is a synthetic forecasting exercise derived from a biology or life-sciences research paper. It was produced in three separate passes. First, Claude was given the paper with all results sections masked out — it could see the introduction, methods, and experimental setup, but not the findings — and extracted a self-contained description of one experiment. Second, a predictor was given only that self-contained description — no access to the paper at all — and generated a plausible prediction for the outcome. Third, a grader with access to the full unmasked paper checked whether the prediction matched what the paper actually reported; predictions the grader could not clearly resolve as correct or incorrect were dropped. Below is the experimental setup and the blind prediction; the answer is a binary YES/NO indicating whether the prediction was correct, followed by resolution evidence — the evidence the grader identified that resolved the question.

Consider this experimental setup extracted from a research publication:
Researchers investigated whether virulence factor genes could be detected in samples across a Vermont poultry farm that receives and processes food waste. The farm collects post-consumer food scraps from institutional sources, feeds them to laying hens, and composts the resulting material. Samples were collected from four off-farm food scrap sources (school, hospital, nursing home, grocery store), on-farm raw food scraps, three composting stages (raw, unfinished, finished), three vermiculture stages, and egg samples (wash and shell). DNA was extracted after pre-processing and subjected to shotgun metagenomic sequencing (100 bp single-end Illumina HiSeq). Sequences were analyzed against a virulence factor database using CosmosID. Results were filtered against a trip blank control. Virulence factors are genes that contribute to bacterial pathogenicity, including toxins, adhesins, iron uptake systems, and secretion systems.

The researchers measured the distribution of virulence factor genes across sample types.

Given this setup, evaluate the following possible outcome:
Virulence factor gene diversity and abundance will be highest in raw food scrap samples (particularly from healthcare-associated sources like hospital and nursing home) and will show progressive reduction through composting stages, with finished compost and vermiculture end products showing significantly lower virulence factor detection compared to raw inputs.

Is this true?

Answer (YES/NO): NO